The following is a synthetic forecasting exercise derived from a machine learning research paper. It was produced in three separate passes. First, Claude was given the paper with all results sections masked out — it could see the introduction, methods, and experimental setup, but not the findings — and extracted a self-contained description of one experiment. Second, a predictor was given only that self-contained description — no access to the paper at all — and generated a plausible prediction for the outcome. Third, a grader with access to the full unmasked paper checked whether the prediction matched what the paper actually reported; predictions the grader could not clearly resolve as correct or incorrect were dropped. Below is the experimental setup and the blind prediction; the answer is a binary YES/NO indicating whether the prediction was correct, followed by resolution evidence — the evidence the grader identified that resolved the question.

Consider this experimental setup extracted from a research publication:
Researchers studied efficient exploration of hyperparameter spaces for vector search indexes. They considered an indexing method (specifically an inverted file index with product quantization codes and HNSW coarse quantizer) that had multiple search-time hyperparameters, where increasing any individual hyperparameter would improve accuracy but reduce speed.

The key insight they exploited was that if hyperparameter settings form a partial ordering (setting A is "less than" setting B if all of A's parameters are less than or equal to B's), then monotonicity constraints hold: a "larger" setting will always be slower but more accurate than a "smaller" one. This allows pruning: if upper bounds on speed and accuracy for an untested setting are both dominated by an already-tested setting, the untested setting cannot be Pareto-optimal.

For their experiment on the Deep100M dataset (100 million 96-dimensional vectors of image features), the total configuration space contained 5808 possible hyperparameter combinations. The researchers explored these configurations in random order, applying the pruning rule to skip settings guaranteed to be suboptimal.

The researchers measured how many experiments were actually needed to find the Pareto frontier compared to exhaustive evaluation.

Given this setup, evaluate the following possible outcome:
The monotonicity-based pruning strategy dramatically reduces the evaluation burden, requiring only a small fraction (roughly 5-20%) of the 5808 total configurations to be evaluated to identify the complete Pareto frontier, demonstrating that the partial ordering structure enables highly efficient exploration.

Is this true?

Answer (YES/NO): YES